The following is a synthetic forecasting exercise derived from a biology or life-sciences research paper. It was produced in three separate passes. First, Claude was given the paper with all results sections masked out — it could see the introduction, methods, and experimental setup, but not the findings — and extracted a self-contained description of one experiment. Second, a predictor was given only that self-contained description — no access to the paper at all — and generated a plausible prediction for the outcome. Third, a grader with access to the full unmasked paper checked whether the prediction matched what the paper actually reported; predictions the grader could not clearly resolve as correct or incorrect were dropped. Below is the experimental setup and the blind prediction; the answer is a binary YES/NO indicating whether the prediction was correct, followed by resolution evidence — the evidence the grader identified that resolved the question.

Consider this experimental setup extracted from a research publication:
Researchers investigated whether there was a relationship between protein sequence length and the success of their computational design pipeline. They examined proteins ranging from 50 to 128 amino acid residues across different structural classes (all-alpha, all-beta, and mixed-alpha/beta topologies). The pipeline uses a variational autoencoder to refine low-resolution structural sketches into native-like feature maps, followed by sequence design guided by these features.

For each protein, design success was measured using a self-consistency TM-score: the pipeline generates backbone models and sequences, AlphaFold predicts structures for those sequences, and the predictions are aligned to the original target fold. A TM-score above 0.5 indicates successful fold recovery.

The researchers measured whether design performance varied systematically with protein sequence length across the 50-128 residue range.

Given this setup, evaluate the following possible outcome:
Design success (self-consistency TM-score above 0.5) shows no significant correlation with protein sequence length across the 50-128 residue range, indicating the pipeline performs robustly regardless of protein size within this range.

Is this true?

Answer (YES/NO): YES